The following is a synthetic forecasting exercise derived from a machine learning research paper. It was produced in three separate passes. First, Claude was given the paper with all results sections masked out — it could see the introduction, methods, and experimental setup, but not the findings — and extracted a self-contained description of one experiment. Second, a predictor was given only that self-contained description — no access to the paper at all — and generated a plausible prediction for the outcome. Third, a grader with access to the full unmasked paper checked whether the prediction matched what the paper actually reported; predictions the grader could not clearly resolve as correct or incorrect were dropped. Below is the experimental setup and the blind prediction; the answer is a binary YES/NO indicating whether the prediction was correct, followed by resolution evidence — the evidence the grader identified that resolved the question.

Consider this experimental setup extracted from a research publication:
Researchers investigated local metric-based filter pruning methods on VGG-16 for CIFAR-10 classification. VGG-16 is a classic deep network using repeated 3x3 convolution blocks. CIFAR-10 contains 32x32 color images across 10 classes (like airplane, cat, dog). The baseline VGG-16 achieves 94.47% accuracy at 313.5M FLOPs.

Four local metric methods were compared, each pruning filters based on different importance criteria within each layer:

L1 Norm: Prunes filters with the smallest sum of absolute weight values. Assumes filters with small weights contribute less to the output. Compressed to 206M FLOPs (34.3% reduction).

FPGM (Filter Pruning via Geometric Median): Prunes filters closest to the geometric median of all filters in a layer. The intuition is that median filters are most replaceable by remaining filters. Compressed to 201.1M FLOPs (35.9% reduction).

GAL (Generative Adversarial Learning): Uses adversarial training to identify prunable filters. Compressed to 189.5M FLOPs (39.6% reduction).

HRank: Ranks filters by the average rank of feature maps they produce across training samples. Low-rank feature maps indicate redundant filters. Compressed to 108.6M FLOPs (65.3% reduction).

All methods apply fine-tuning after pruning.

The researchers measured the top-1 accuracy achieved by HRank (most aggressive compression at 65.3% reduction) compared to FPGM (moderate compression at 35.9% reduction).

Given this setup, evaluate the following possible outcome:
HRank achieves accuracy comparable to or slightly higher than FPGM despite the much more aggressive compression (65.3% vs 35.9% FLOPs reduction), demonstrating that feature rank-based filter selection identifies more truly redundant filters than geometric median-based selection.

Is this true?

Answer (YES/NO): NO